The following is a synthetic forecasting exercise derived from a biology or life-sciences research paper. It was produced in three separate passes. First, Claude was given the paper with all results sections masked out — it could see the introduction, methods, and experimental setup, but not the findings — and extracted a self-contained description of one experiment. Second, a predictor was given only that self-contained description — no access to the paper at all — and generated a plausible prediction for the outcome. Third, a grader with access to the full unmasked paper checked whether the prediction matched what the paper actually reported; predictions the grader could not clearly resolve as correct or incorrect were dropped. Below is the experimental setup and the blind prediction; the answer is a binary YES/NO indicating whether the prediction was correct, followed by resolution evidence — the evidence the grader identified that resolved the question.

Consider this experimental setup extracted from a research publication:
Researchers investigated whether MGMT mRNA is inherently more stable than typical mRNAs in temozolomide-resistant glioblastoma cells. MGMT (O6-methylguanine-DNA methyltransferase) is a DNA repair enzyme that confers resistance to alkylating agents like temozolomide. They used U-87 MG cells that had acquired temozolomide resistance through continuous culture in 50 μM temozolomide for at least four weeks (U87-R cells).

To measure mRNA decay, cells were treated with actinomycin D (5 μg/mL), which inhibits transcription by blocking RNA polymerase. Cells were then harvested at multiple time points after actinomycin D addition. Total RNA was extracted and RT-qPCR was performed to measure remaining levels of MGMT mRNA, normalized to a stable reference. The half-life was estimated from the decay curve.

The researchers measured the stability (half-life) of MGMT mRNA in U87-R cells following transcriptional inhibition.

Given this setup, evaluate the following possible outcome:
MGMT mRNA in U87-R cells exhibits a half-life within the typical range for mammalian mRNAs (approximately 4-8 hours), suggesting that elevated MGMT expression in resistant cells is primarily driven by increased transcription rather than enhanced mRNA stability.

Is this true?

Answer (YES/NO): NO